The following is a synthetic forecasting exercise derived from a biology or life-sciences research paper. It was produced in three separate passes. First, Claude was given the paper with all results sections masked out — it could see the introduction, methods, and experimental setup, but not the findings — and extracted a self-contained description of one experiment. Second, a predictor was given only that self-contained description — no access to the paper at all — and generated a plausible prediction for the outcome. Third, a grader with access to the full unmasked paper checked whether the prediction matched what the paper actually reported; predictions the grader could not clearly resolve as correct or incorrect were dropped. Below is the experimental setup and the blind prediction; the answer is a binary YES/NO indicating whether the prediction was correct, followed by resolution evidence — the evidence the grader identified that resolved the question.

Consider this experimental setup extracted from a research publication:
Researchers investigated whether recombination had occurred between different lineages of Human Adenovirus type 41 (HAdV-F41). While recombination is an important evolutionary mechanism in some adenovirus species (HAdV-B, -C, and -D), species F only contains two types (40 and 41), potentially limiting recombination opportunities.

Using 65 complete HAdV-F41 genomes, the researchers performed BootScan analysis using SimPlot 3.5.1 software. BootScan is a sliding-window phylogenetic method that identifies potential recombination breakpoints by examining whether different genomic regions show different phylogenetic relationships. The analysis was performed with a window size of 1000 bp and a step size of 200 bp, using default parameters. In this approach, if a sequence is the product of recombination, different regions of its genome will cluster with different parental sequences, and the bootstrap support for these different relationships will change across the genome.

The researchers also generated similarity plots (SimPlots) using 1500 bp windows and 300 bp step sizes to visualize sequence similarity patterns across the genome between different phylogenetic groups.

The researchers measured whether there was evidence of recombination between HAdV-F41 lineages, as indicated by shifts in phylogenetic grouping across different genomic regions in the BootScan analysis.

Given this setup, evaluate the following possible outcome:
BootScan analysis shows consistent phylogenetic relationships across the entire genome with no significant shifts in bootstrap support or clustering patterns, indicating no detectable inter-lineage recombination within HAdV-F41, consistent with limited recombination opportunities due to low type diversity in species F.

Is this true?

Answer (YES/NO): NO